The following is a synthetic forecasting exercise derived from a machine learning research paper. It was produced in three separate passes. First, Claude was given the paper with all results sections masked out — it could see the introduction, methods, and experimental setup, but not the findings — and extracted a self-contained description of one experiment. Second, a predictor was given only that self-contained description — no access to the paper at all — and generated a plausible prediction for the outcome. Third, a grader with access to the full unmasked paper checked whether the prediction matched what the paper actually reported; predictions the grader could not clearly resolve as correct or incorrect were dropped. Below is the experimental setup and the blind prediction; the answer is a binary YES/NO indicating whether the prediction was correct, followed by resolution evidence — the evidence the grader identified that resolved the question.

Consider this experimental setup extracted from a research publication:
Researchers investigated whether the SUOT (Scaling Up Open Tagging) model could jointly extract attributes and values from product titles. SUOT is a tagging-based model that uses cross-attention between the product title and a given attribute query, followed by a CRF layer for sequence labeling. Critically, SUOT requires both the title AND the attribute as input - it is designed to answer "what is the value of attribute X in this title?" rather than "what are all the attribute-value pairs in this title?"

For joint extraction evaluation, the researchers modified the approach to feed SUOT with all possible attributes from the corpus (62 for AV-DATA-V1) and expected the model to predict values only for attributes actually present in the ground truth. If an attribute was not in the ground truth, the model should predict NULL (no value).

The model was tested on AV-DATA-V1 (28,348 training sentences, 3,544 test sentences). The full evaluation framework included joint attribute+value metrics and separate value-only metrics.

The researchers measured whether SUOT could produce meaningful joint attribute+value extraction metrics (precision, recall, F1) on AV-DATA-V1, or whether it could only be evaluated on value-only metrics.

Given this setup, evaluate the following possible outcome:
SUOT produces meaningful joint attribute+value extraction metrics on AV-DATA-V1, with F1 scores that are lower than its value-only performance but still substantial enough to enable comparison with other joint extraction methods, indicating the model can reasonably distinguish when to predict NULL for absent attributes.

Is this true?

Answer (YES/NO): NO